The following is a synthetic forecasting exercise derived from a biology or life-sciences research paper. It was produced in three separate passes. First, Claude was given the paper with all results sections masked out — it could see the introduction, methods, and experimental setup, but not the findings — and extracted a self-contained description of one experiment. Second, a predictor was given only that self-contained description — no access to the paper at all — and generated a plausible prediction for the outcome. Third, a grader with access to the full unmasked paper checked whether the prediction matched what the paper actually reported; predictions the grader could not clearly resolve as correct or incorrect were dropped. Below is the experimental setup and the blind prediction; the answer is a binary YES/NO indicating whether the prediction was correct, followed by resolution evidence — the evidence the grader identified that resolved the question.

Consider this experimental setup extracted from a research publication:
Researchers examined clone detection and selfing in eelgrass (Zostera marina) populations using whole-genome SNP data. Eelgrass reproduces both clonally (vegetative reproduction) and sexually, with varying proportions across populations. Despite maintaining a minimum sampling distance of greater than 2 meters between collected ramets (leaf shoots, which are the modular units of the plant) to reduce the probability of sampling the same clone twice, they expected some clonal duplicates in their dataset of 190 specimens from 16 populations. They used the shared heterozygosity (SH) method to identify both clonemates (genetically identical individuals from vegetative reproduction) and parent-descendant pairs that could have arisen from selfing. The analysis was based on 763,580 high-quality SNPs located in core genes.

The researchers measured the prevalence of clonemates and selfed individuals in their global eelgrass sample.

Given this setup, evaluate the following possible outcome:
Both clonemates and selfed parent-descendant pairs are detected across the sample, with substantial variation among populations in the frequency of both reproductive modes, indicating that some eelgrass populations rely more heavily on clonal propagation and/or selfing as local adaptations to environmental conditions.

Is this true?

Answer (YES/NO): NO